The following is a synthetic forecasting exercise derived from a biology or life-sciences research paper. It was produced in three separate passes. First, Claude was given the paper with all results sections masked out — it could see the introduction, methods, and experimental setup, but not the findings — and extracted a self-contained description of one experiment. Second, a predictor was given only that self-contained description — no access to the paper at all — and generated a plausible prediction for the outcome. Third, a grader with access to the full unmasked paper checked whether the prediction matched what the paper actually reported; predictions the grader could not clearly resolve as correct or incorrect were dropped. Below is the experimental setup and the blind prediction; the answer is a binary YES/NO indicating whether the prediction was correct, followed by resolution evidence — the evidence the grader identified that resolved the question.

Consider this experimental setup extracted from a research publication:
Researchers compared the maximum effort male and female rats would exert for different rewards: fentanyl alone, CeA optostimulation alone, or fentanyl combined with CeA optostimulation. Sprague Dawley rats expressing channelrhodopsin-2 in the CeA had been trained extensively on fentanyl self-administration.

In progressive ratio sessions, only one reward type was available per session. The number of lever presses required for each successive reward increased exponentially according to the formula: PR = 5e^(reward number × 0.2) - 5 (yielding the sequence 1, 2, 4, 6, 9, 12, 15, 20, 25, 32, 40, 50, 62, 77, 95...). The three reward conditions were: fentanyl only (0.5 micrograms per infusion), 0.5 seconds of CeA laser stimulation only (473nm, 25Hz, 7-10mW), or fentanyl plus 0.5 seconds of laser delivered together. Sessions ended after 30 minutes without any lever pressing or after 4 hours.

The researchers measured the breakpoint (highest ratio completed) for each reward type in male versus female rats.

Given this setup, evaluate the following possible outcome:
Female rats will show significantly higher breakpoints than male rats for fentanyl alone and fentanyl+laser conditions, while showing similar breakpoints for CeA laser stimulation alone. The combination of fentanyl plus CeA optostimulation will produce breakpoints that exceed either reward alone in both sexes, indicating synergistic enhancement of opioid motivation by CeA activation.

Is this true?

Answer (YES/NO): NO